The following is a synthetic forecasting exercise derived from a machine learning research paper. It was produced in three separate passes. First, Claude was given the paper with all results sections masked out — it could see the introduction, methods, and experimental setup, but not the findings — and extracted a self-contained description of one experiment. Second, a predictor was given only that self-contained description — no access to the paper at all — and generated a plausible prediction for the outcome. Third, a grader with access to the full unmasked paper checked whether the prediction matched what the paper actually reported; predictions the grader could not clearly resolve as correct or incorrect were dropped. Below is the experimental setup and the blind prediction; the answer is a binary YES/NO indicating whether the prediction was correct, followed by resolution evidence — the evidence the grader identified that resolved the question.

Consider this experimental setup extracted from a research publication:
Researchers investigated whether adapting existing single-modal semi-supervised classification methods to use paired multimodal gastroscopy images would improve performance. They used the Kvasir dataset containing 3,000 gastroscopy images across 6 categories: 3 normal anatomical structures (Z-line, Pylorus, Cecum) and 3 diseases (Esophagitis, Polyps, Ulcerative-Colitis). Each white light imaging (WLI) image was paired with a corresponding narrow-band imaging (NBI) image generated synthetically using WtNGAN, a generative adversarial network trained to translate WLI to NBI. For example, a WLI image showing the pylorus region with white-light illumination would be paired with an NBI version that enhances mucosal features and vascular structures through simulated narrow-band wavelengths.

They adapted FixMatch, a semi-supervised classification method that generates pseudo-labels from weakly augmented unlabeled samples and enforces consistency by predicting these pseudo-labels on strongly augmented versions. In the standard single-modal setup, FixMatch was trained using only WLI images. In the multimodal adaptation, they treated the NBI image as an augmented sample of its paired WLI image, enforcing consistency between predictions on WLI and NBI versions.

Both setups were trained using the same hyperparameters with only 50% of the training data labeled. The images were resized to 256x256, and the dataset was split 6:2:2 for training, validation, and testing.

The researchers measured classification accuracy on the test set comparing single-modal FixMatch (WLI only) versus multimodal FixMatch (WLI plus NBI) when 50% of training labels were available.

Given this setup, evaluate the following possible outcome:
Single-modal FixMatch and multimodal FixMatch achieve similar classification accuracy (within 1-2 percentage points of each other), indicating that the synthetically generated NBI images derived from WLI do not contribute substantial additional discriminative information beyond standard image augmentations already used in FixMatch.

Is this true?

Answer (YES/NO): YES